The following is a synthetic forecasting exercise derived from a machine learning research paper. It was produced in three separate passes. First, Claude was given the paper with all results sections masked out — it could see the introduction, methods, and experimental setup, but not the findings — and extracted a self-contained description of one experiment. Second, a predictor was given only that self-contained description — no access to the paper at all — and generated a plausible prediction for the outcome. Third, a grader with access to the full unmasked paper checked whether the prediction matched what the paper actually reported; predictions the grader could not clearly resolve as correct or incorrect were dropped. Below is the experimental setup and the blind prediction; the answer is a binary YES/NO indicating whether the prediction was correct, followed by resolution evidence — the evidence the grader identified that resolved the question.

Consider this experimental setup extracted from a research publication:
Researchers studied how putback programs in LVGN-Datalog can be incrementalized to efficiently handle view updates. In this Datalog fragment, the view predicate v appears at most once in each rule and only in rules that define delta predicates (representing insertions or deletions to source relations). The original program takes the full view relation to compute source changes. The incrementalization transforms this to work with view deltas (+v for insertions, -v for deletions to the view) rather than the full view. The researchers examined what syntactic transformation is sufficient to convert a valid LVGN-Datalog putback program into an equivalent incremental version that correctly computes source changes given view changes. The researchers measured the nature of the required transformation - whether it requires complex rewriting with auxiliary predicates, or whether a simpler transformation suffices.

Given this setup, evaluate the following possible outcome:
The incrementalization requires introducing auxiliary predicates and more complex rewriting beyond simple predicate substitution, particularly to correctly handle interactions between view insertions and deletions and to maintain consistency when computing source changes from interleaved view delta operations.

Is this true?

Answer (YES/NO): NO